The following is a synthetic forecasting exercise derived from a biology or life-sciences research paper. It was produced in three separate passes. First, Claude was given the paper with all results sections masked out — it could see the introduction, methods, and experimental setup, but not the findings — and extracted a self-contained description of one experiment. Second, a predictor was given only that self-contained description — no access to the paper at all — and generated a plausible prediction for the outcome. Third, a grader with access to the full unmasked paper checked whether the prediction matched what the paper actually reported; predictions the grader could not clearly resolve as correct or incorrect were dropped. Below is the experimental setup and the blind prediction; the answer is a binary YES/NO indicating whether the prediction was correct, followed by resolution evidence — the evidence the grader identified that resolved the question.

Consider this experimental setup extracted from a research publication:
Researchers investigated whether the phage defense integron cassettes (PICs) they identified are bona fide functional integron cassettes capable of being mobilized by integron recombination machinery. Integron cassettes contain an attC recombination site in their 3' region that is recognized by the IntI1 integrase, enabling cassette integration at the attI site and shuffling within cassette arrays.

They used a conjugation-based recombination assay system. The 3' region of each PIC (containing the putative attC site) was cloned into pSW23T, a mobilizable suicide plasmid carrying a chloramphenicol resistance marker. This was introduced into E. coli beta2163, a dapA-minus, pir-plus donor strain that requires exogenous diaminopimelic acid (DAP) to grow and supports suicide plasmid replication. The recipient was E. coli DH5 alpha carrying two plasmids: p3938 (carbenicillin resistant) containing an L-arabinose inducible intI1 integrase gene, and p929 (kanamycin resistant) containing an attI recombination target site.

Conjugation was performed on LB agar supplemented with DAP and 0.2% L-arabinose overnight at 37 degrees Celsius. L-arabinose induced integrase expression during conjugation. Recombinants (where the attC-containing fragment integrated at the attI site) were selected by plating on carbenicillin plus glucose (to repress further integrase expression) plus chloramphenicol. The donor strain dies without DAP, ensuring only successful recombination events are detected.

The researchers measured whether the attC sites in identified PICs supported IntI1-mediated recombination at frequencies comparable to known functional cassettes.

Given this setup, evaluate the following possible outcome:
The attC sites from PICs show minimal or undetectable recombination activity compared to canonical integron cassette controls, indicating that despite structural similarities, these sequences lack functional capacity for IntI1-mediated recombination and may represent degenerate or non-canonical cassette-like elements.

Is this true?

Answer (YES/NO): NO